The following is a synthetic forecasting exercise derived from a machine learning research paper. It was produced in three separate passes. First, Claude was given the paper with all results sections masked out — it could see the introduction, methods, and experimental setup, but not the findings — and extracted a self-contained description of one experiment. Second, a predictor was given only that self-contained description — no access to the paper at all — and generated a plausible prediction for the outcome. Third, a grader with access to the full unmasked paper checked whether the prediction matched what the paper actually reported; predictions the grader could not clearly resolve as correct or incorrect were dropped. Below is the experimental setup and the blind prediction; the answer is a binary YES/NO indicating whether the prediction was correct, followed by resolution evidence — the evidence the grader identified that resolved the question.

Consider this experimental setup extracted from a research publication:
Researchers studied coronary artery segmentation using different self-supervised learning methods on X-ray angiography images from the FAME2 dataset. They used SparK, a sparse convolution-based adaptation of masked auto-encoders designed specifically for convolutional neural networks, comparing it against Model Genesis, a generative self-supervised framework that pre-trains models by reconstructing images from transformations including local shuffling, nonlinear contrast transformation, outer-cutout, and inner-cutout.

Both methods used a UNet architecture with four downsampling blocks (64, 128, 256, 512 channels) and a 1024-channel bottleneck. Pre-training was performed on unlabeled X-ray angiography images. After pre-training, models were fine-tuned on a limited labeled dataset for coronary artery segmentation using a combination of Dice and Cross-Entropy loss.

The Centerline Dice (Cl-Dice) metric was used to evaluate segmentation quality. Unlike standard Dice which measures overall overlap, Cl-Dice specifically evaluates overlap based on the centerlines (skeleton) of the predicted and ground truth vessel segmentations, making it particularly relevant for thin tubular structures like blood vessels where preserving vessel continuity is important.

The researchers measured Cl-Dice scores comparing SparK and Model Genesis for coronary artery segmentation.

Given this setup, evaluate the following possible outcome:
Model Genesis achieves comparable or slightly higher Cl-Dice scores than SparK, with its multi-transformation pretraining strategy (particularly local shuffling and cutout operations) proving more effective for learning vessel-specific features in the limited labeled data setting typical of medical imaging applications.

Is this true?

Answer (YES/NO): YES